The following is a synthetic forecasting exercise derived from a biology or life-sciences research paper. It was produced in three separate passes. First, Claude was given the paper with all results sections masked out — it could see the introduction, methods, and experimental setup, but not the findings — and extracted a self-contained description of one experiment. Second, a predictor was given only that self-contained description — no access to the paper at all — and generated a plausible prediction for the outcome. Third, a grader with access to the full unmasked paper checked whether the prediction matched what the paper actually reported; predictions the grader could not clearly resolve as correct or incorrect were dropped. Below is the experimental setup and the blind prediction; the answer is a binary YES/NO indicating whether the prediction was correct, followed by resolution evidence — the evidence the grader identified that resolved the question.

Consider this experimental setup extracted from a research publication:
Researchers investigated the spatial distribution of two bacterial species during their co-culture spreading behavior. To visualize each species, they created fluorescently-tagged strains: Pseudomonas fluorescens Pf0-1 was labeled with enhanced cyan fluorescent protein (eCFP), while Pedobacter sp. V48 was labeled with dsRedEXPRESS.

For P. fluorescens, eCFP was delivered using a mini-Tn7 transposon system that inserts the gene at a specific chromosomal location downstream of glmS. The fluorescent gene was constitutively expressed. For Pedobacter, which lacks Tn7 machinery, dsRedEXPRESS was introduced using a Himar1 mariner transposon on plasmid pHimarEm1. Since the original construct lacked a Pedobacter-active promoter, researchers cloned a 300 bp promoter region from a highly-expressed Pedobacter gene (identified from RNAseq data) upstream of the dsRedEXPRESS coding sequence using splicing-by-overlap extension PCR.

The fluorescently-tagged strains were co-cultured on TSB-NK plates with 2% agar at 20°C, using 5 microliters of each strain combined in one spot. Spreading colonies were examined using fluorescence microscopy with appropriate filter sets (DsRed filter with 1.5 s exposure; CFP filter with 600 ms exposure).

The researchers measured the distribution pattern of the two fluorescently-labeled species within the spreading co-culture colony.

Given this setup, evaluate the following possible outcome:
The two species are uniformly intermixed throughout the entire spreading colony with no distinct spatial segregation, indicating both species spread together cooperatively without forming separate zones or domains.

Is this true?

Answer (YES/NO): NO